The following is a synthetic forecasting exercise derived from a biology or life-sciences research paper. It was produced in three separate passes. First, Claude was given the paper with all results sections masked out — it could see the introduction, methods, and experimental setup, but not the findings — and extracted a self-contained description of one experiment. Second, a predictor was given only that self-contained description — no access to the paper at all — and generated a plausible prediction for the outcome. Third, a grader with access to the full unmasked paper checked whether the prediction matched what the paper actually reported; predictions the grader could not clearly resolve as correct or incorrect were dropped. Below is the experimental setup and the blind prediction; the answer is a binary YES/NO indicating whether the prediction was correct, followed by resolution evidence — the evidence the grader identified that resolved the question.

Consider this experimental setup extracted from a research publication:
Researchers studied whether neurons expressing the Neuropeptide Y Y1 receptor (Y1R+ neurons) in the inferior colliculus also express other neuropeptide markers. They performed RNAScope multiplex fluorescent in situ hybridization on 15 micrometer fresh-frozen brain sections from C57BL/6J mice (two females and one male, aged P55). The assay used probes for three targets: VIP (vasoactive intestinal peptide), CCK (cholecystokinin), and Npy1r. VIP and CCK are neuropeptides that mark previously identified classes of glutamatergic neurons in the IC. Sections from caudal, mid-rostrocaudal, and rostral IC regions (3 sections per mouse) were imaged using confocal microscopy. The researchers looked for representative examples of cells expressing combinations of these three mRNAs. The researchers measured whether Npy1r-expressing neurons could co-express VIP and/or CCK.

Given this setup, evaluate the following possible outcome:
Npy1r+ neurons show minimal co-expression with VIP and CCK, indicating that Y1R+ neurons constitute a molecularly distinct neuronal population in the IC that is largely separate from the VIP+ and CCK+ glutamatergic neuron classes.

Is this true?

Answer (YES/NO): NO